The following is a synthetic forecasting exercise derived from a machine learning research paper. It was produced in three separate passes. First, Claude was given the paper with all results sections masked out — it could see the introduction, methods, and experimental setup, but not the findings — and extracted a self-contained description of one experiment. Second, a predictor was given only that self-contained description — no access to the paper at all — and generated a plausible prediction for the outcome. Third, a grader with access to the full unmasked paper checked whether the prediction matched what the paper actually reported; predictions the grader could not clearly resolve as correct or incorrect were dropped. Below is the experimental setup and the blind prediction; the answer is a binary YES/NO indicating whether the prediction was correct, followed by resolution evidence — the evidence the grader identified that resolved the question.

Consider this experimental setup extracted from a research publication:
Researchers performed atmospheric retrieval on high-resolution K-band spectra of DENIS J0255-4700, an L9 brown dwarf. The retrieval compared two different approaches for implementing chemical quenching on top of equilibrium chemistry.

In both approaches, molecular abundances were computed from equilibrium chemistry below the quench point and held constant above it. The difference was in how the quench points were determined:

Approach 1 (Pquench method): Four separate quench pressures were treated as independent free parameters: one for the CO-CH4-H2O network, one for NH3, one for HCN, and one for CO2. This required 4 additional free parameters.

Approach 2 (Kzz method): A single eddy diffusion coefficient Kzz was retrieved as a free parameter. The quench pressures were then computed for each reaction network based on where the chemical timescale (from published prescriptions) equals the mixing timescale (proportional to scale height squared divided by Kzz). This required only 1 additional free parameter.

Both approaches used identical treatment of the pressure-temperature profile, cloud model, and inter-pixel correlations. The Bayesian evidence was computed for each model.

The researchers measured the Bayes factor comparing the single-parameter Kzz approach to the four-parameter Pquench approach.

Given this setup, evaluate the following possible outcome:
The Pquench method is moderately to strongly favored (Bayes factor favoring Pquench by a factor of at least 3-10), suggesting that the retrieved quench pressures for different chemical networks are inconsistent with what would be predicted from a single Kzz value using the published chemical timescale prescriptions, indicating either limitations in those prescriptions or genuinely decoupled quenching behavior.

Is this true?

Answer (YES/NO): NO